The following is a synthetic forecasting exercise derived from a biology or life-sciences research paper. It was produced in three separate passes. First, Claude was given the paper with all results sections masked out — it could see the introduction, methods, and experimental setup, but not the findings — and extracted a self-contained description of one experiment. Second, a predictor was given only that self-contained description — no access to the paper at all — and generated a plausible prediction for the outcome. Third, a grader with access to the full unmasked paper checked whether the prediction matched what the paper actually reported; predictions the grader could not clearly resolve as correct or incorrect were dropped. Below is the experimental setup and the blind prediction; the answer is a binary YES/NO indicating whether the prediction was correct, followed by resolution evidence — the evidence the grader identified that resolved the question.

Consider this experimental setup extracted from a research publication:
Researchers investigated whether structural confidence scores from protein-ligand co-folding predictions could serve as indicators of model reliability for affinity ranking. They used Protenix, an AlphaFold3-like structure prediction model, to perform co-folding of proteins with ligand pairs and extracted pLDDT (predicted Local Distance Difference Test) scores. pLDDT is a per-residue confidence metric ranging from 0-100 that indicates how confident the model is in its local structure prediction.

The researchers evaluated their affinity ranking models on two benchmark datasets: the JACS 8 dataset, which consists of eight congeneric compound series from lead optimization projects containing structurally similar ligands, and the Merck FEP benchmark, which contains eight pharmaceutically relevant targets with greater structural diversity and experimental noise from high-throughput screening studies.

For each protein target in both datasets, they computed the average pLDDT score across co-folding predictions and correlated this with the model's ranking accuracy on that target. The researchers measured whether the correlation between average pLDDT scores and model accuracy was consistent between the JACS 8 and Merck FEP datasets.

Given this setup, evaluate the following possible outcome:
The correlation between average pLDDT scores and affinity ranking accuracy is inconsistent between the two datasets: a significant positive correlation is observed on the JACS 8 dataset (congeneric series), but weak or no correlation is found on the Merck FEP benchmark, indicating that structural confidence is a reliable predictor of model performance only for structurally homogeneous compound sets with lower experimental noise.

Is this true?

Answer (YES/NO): NO